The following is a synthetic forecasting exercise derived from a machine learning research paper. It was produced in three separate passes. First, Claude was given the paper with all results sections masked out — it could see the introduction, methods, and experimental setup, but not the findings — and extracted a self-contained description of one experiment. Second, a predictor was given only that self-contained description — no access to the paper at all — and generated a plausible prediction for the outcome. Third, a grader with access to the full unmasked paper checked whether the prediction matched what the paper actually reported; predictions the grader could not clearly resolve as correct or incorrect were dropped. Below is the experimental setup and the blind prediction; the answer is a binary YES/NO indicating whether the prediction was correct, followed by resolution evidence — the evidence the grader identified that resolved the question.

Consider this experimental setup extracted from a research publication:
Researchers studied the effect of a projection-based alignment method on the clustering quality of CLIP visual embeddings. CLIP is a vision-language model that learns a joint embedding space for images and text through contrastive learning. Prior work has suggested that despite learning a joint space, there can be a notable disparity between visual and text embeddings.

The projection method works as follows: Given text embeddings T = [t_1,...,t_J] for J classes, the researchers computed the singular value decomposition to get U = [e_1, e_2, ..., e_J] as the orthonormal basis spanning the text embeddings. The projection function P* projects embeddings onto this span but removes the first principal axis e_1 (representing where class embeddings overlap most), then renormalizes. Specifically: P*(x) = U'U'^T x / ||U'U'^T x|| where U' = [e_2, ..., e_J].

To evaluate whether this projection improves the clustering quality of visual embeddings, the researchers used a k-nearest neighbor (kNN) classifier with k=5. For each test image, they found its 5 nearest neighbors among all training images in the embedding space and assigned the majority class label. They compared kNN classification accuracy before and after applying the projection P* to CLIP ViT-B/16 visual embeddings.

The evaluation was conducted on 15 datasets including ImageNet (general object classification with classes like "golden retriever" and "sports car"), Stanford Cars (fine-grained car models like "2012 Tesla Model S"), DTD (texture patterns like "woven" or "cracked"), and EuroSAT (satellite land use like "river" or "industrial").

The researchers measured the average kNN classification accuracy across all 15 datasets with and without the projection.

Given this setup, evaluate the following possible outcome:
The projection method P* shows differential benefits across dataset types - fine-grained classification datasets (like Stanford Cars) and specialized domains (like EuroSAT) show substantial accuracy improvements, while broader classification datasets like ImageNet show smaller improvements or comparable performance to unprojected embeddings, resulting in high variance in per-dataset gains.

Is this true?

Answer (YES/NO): NO